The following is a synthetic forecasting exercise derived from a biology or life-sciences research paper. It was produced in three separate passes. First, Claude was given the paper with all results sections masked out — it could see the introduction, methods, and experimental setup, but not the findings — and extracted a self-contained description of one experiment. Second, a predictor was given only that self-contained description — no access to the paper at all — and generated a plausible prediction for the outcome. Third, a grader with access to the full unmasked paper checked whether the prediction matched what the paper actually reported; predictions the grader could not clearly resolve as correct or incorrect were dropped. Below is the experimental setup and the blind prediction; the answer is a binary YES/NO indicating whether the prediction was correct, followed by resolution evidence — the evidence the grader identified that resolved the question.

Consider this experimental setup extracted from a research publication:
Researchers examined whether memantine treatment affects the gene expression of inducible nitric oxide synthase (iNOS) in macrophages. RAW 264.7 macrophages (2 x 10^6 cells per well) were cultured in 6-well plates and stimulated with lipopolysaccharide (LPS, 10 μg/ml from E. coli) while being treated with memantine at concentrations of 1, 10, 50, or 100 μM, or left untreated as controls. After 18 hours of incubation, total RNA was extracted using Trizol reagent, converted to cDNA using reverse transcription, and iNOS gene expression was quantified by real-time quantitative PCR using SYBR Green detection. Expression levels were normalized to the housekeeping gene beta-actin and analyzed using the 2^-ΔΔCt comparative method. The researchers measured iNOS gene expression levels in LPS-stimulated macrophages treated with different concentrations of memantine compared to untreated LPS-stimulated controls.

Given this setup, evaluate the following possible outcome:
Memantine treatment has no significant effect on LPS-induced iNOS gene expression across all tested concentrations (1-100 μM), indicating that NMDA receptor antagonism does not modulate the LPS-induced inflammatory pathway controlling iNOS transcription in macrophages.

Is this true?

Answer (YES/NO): NO